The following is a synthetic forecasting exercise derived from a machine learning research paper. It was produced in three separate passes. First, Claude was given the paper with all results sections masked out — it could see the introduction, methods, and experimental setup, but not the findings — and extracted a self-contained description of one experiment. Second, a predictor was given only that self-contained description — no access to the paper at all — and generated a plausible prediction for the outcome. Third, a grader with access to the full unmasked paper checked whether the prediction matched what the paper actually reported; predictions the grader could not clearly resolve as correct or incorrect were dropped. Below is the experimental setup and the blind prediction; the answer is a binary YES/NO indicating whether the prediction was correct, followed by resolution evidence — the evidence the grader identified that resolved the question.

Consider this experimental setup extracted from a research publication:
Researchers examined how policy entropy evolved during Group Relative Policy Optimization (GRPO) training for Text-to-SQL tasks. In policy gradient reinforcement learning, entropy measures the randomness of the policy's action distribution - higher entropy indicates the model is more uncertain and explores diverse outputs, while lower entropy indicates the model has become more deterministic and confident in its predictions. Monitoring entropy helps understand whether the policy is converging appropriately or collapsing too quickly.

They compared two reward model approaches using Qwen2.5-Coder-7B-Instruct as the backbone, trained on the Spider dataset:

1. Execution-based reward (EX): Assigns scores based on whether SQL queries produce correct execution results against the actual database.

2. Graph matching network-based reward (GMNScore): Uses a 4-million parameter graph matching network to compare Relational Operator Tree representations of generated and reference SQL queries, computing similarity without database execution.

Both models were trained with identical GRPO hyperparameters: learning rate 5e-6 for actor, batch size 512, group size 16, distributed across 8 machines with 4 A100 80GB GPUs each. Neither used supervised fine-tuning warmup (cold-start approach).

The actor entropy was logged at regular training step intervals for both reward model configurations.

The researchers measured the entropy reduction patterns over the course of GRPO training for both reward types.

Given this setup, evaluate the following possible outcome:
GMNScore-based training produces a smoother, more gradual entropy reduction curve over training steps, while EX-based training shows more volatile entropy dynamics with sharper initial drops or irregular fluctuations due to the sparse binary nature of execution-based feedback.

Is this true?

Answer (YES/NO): NO